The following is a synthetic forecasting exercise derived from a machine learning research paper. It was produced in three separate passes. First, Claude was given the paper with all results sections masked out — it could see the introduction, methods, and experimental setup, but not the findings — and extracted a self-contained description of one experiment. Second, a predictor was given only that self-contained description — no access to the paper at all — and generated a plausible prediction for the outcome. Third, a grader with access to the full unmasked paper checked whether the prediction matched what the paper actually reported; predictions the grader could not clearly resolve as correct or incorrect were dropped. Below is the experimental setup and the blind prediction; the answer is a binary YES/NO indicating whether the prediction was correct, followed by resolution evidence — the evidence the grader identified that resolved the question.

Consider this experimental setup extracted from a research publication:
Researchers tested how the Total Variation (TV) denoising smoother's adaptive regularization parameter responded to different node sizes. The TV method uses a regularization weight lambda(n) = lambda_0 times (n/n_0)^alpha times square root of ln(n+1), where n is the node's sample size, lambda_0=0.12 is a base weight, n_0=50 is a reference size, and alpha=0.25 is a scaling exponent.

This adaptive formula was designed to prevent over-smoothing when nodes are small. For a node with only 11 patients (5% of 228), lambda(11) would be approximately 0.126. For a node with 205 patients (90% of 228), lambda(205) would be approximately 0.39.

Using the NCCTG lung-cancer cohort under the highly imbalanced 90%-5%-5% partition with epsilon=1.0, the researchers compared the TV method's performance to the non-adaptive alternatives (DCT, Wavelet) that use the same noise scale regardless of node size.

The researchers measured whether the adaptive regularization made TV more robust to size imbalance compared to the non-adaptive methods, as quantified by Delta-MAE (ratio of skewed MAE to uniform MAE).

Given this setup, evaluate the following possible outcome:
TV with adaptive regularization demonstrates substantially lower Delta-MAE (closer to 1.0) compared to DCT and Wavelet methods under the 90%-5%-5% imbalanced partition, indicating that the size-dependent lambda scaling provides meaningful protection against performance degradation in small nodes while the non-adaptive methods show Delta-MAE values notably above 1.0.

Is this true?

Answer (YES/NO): NO